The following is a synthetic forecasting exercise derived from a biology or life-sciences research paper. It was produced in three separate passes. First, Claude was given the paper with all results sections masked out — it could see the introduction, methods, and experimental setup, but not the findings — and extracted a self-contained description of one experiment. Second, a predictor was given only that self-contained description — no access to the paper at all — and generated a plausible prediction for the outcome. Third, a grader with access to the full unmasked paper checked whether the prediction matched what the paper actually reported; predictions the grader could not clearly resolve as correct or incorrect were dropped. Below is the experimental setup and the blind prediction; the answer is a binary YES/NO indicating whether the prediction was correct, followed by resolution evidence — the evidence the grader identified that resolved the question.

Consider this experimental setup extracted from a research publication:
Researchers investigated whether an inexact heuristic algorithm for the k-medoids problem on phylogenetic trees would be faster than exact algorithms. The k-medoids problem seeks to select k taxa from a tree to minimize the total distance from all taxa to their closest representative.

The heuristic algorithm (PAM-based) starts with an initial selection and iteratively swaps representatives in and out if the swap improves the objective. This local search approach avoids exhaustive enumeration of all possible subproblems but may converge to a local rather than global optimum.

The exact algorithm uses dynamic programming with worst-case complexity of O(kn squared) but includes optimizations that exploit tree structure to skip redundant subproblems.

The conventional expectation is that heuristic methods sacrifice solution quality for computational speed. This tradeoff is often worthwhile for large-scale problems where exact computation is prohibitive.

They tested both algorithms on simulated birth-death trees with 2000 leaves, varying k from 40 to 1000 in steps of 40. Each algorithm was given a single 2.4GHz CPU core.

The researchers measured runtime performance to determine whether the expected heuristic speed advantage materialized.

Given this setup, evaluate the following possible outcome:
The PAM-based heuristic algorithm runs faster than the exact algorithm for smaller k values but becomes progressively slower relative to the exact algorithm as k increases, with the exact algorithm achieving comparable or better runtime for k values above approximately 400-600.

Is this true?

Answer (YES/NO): NO